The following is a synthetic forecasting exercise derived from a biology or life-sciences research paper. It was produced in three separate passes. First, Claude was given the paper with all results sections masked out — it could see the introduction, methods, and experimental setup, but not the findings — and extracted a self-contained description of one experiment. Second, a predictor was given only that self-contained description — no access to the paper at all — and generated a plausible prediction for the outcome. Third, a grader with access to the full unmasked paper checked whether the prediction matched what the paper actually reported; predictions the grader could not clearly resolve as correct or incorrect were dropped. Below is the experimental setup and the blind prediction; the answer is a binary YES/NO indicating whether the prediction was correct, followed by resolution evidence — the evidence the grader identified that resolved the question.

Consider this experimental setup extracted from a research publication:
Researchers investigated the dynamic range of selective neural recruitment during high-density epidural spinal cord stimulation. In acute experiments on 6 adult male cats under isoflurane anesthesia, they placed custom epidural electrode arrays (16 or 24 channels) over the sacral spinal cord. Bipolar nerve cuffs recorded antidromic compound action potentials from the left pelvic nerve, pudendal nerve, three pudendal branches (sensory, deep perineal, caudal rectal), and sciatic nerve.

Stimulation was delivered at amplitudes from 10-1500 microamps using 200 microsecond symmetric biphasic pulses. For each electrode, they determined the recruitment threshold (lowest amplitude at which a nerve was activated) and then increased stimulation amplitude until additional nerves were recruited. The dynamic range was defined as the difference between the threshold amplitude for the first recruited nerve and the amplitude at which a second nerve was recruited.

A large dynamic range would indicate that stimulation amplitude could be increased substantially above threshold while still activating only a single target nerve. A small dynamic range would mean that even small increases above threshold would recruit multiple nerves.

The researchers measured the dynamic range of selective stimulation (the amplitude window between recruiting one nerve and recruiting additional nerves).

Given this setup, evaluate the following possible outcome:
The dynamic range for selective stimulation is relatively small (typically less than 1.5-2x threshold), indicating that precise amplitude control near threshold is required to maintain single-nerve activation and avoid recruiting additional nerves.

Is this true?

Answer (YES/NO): YES